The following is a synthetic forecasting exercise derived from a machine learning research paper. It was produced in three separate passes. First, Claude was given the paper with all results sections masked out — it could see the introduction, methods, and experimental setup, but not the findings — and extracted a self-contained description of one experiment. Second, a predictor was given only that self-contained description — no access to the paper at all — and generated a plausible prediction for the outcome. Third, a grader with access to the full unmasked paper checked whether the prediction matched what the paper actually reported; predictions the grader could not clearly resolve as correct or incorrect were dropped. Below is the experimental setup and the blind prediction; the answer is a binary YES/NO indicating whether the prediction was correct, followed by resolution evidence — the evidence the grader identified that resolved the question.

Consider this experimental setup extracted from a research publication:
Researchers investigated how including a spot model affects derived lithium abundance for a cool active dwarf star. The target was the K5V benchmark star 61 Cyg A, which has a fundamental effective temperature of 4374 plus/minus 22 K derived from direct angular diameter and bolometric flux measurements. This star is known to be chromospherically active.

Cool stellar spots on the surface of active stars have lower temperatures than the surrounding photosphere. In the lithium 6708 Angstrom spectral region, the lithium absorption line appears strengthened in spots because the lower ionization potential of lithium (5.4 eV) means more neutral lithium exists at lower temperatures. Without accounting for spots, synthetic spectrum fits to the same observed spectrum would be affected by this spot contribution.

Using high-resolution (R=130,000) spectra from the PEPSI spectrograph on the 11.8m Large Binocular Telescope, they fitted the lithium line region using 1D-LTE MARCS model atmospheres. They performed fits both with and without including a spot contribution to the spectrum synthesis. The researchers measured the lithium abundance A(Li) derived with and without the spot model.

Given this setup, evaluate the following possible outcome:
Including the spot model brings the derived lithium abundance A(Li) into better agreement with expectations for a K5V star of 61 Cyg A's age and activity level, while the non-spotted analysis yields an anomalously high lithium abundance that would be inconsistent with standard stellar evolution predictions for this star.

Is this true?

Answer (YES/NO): NO